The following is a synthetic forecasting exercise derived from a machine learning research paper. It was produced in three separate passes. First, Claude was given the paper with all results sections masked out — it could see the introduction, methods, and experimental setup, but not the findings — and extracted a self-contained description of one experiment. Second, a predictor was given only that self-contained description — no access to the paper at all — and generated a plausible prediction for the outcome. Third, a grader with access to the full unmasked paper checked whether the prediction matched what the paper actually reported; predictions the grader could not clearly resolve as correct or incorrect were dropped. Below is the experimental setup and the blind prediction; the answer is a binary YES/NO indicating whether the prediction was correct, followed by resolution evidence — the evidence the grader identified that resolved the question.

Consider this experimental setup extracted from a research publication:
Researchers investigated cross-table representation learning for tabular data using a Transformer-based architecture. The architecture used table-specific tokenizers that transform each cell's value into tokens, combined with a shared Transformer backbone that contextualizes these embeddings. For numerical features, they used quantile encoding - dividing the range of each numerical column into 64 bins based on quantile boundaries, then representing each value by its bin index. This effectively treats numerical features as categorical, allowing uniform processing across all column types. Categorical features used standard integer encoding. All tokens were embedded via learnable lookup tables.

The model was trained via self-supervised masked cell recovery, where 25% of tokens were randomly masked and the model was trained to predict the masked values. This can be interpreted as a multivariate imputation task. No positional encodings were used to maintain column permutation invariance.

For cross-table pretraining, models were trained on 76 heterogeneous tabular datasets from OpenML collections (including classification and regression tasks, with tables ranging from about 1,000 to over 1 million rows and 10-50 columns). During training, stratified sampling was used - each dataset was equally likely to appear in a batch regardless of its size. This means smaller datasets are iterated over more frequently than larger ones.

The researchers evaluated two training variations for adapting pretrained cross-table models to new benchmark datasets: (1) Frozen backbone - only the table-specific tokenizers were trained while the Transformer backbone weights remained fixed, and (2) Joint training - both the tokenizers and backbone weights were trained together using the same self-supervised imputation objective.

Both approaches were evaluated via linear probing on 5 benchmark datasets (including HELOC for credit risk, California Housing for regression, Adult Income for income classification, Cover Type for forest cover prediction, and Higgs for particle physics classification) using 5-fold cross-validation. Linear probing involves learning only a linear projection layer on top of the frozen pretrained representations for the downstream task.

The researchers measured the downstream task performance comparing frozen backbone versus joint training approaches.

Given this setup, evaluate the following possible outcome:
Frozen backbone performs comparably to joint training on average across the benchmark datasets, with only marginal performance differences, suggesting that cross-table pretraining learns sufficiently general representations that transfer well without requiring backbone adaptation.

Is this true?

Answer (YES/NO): NO